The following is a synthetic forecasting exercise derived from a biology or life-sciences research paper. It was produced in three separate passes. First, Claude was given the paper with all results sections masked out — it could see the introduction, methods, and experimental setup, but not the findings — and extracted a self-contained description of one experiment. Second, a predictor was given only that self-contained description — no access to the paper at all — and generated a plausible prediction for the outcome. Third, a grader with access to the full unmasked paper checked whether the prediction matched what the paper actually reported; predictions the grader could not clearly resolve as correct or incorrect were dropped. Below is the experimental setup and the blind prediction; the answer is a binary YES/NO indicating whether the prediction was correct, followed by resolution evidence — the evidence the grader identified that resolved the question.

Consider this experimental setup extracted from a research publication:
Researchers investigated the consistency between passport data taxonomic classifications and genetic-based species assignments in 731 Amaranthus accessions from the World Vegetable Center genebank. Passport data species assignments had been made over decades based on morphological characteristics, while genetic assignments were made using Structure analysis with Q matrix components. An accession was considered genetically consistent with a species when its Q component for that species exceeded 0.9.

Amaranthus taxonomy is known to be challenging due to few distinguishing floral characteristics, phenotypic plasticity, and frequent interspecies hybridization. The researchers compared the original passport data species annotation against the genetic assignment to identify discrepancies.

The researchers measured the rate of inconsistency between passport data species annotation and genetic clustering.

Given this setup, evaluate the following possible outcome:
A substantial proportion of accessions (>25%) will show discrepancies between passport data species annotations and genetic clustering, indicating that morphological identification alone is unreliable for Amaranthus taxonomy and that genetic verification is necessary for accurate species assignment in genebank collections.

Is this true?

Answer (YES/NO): YES